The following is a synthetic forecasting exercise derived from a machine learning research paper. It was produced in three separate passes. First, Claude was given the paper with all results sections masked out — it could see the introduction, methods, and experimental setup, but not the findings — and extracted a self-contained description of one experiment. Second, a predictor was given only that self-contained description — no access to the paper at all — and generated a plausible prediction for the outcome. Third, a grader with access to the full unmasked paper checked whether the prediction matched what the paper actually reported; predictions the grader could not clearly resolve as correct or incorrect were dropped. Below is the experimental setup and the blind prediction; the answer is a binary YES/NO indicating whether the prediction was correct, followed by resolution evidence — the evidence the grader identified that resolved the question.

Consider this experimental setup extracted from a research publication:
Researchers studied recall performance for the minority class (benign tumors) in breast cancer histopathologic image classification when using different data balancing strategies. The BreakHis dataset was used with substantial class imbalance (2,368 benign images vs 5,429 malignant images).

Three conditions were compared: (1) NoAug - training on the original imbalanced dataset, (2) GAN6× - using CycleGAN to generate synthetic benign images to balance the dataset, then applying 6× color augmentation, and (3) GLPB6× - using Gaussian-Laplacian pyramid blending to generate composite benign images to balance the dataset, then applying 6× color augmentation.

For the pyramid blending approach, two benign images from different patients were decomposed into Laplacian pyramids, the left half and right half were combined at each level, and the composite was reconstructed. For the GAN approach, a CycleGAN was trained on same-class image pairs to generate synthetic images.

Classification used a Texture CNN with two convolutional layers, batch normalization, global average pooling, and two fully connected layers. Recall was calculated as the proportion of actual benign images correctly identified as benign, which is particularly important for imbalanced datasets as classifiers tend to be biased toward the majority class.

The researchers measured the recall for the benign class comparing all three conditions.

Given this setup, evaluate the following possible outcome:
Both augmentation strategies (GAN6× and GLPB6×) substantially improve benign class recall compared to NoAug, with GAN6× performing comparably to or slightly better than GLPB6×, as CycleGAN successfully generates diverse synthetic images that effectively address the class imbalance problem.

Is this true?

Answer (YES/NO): NO